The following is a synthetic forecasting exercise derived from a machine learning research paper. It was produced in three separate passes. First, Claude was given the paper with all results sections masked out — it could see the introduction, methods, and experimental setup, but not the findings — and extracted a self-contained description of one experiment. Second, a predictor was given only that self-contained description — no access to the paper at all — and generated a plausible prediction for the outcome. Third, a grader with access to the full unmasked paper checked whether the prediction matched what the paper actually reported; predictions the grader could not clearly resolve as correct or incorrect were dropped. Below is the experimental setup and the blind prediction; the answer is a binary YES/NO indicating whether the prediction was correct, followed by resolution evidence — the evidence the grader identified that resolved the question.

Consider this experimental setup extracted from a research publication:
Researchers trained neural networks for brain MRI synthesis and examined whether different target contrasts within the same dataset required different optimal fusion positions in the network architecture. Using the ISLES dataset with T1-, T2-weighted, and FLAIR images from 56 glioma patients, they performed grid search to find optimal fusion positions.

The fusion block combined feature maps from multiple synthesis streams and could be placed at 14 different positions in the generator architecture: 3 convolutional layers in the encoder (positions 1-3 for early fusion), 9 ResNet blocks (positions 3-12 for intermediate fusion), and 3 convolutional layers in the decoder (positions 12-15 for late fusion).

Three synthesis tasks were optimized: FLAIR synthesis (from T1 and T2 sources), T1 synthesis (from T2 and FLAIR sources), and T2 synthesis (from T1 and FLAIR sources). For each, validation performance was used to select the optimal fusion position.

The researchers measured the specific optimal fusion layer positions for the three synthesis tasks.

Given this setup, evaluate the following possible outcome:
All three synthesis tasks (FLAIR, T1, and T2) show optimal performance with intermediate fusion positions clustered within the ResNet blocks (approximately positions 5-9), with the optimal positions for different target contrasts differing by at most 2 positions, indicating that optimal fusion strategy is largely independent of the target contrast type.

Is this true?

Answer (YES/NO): YES